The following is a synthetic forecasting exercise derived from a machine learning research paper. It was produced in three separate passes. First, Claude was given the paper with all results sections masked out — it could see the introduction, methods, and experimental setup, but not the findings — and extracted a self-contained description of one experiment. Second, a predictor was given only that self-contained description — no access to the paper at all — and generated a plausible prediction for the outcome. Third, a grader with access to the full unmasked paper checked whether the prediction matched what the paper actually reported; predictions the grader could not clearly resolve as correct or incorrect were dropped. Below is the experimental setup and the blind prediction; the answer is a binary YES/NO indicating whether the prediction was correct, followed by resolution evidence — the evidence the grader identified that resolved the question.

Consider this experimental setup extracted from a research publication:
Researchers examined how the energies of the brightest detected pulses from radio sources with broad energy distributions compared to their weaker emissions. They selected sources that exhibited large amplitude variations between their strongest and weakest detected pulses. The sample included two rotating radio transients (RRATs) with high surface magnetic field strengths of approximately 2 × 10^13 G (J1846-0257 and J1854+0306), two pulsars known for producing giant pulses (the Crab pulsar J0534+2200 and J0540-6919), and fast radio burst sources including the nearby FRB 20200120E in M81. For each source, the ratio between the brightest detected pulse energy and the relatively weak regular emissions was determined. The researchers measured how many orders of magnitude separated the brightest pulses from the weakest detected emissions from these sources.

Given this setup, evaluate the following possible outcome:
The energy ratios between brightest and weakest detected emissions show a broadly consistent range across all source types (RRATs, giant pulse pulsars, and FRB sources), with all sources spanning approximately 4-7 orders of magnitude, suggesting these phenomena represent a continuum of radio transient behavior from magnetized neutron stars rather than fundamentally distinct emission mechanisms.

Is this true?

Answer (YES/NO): NO